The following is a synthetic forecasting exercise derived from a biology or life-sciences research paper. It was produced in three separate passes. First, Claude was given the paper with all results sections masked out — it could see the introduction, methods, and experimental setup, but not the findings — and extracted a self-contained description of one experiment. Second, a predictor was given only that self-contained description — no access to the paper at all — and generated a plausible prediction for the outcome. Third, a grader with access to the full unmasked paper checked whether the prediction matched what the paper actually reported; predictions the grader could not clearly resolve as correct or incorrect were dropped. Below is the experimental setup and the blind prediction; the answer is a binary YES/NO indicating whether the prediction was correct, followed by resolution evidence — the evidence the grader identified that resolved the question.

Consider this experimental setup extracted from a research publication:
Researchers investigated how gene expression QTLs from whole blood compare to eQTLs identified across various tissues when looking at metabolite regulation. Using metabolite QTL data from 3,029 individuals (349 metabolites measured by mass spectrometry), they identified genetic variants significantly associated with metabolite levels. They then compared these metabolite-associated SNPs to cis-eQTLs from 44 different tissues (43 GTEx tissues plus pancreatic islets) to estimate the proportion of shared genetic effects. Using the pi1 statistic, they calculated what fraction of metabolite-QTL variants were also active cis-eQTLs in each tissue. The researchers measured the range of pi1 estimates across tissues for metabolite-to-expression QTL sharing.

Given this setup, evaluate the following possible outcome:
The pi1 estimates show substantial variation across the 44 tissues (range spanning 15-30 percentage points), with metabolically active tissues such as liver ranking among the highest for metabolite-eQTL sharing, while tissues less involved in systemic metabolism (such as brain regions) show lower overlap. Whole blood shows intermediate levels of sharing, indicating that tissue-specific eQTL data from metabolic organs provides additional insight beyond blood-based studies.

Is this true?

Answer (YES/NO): NO